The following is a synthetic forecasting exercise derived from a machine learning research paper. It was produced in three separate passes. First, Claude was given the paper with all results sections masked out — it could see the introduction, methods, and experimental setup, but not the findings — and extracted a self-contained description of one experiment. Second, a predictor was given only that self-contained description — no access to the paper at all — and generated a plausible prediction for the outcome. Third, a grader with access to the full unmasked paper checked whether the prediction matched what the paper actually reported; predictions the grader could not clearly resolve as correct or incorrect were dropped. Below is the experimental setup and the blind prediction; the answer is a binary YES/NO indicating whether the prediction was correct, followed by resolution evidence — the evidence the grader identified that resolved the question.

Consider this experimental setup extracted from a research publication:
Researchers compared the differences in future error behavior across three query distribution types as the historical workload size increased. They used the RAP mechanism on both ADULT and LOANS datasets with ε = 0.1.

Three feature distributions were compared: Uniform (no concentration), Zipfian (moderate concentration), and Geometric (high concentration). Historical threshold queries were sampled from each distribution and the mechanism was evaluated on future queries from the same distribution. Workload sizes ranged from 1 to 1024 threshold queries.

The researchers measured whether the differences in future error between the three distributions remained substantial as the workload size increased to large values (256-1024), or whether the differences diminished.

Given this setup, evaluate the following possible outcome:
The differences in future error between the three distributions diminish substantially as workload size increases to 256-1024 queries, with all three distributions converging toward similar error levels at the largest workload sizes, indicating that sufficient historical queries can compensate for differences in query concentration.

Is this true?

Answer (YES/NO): YES